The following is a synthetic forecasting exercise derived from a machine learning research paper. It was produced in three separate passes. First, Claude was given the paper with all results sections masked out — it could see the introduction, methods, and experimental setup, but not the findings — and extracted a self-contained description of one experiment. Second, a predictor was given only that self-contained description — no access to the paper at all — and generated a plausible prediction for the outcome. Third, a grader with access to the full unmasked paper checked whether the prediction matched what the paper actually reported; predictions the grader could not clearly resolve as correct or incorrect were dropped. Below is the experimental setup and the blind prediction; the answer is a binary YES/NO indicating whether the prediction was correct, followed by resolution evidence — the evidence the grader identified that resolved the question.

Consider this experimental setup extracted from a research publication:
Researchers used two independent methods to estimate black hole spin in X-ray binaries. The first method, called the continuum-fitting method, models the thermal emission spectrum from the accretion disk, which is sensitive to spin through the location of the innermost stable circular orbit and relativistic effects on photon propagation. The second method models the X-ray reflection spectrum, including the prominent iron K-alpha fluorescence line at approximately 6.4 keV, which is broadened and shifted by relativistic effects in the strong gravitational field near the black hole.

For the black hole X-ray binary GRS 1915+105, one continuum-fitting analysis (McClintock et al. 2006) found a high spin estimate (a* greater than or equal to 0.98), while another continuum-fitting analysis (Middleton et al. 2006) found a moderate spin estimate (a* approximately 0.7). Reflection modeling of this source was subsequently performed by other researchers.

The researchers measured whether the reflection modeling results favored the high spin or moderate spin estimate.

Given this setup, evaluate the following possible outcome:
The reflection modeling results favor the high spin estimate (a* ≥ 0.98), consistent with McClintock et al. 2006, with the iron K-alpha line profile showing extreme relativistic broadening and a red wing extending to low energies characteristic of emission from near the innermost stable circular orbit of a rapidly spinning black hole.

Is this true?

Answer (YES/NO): NO